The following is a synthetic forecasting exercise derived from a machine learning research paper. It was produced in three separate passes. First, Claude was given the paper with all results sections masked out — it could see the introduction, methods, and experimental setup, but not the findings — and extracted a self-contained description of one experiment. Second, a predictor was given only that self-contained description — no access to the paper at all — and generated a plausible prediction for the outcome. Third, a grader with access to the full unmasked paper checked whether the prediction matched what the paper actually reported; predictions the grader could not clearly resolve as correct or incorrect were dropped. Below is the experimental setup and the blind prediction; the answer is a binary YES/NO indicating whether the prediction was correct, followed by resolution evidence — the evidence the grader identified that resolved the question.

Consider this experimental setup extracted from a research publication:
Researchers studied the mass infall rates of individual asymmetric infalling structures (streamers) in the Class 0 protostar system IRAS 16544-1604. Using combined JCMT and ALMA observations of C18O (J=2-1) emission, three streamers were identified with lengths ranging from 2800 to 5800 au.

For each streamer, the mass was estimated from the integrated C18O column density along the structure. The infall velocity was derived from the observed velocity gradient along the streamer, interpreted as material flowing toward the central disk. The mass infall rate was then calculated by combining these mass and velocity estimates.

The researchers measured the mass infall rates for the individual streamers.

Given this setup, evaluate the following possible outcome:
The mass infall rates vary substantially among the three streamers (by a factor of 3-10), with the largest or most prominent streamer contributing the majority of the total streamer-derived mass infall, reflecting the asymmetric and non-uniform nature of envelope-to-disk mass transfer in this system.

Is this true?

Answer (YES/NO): NO